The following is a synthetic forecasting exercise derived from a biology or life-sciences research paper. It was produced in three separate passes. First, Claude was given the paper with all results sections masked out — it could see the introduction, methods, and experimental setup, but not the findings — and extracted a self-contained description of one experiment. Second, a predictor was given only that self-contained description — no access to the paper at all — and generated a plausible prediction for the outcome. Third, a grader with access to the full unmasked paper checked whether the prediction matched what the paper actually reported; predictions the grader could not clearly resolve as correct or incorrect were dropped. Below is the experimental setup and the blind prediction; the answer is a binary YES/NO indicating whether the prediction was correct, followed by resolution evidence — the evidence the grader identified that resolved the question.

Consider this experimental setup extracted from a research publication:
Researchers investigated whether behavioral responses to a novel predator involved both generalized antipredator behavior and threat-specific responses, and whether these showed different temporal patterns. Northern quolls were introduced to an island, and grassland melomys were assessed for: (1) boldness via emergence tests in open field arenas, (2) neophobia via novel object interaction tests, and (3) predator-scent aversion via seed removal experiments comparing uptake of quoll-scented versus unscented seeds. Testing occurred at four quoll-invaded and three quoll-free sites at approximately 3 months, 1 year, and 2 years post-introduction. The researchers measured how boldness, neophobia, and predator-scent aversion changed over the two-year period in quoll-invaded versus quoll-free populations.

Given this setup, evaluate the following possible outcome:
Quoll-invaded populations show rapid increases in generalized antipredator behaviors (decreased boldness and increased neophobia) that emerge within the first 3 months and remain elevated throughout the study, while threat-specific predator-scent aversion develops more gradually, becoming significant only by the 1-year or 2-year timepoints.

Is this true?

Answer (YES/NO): NO